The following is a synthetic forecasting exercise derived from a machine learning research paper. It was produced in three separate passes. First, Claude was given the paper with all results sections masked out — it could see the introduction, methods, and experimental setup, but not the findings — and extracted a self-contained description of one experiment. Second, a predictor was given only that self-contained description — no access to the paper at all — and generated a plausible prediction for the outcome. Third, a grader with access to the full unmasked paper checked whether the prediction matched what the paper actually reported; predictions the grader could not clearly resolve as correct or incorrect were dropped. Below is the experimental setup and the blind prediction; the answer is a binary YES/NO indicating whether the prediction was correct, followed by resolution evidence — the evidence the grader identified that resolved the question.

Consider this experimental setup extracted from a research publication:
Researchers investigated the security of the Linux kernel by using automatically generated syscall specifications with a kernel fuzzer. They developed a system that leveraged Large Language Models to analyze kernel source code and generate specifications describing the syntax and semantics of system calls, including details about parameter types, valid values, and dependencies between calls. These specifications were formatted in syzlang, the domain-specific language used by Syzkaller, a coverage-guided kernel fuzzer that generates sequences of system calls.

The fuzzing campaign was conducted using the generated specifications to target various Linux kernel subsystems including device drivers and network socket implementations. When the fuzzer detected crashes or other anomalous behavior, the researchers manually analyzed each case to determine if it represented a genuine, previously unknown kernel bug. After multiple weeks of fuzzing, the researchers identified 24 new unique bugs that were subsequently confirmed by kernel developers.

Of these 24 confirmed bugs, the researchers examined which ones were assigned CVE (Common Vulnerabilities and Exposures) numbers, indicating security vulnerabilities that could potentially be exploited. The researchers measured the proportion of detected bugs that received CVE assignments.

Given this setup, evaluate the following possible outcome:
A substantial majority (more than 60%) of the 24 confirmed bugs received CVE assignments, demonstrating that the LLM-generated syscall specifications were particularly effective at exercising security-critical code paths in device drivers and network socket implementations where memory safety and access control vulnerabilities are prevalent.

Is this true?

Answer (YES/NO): NO